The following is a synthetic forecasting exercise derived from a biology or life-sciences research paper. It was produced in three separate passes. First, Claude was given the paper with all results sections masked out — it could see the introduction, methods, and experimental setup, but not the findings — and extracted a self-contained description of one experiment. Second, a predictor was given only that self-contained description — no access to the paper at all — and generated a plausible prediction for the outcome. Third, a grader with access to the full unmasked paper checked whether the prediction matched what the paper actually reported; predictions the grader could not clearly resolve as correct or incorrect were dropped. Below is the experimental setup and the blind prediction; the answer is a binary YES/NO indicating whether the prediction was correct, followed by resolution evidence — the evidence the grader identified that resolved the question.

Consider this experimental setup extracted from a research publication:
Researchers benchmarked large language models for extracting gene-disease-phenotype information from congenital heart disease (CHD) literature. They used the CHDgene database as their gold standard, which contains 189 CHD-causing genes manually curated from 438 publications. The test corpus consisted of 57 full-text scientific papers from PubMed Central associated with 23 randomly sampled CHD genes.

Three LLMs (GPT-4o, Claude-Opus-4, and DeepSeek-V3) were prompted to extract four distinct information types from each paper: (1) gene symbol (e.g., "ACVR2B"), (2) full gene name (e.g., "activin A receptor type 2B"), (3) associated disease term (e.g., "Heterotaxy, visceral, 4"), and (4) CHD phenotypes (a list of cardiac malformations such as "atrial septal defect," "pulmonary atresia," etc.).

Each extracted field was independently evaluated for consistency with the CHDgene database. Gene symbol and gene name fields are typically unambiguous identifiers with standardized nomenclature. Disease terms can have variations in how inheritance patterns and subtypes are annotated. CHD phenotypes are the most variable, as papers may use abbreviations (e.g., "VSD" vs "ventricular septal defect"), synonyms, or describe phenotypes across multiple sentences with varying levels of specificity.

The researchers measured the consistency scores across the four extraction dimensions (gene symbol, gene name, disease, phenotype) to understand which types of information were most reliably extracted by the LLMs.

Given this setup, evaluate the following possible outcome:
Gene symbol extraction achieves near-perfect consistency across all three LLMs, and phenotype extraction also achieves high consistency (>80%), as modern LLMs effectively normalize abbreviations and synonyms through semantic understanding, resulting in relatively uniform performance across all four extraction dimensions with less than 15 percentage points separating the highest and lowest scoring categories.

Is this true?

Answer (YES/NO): NO